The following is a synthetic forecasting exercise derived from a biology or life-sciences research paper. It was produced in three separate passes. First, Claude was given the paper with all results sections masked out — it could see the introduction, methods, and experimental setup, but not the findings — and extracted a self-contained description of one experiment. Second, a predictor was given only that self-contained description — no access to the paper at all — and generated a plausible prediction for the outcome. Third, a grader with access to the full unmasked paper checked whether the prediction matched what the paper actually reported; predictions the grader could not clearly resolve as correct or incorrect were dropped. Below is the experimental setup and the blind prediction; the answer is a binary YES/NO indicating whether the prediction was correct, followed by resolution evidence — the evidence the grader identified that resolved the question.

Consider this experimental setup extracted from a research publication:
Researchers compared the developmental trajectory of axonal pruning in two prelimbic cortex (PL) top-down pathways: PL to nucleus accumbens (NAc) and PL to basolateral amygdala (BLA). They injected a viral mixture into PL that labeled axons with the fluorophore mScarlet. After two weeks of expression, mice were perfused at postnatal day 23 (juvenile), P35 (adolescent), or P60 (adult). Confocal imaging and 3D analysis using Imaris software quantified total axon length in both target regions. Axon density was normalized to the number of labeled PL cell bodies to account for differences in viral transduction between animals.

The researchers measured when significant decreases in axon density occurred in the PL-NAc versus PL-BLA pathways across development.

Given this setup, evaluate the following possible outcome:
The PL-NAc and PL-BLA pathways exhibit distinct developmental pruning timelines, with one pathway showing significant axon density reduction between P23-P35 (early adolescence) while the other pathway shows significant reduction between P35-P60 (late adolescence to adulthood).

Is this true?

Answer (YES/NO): YES